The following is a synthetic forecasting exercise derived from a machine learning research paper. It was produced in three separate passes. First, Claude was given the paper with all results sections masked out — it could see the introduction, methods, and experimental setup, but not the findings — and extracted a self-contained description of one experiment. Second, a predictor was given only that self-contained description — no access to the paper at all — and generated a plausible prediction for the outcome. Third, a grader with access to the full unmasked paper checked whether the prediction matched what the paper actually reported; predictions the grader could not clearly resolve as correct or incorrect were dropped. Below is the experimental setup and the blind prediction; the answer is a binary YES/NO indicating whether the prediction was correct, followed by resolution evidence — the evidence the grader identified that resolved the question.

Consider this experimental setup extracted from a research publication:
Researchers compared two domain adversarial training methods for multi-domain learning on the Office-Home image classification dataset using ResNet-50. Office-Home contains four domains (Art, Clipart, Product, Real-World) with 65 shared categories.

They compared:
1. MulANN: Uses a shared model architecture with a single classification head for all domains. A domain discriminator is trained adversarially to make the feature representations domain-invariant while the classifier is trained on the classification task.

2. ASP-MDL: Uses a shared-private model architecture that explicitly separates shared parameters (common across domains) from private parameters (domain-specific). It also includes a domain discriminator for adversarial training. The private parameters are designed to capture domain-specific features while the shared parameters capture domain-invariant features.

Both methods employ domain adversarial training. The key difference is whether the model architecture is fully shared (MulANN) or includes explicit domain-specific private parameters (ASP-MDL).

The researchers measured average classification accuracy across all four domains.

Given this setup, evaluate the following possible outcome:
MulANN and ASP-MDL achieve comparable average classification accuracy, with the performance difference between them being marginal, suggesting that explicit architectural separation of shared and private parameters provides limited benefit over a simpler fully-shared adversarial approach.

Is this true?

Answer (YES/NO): YES